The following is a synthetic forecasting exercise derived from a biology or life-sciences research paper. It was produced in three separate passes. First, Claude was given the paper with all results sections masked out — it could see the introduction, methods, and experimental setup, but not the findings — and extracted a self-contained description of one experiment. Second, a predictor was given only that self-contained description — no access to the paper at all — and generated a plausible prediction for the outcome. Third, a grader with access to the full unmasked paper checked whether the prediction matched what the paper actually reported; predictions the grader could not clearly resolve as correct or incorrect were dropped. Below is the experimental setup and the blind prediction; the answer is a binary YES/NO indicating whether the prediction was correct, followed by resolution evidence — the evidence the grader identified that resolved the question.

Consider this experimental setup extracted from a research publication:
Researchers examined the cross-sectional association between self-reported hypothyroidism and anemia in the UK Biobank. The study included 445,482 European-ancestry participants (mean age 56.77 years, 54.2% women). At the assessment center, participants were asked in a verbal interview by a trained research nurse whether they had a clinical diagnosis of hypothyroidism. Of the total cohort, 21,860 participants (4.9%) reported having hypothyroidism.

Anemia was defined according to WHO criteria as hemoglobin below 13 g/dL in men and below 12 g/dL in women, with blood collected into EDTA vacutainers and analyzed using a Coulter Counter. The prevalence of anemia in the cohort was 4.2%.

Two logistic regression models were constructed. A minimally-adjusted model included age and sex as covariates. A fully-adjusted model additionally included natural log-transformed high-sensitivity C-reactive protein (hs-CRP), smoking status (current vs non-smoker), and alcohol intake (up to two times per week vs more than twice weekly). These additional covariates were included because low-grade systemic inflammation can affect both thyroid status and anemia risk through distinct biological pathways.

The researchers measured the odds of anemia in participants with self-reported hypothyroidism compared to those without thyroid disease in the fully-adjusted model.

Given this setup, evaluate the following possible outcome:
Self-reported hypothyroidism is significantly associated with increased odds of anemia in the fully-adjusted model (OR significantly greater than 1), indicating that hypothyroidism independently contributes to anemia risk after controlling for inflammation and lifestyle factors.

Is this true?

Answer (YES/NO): YES